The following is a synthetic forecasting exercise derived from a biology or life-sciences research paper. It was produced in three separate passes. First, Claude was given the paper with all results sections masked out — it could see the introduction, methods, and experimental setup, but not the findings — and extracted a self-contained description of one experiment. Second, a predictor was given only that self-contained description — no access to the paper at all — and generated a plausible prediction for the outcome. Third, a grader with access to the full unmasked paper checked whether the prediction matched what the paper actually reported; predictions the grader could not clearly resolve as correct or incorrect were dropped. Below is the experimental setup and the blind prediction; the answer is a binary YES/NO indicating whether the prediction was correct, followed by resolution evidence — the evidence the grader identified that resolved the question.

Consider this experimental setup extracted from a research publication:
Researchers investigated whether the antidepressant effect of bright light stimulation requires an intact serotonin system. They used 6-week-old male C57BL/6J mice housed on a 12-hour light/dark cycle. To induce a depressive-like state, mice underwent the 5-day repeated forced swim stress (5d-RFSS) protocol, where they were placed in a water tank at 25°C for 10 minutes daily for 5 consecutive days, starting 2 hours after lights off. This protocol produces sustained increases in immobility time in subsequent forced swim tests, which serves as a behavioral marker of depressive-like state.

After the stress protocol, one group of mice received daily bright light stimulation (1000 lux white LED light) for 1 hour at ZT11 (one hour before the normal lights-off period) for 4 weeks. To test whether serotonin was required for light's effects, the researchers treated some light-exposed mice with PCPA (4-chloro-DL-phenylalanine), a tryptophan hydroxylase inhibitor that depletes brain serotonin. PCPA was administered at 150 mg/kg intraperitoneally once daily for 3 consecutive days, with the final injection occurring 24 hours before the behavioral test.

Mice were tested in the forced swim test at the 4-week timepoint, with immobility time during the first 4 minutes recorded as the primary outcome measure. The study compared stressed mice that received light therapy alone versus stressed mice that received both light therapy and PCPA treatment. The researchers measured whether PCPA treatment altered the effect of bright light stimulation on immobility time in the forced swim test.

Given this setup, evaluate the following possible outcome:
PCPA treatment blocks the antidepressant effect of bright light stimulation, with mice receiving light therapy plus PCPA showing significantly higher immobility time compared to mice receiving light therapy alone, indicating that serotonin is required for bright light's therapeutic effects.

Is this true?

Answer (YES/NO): NO